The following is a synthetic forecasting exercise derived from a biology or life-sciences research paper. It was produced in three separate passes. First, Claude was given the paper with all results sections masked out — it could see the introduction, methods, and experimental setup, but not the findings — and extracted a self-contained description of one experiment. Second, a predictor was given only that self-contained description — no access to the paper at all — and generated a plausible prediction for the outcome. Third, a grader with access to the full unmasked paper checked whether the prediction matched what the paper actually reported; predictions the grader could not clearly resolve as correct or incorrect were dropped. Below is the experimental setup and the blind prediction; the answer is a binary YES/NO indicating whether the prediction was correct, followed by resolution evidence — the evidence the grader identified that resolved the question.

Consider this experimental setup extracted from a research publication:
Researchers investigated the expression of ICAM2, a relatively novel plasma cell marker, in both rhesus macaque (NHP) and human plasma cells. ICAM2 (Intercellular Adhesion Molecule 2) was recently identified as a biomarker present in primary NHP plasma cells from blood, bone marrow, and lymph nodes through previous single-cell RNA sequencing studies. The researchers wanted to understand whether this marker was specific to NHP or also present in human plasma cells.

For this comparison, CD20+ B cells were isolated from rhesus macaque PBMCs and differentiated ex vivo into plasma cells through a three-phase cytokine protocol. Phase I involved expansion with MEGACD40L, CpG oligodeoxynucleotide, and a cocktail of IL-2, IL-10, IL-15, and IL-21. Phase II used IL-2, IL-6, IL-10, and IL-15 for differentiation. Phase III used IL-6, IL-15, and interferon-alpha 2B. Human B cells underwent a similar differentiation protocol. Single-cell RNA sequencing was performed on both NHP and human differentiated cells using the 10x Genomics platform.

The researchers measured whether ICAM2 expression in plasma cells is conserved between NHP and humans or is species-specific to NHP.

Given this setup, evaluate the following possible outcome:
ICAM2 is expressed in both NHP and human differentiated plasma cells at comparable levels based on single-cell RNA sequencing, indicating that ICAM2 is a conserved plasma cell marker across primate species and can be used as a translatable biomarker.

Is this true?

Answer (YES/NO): YES